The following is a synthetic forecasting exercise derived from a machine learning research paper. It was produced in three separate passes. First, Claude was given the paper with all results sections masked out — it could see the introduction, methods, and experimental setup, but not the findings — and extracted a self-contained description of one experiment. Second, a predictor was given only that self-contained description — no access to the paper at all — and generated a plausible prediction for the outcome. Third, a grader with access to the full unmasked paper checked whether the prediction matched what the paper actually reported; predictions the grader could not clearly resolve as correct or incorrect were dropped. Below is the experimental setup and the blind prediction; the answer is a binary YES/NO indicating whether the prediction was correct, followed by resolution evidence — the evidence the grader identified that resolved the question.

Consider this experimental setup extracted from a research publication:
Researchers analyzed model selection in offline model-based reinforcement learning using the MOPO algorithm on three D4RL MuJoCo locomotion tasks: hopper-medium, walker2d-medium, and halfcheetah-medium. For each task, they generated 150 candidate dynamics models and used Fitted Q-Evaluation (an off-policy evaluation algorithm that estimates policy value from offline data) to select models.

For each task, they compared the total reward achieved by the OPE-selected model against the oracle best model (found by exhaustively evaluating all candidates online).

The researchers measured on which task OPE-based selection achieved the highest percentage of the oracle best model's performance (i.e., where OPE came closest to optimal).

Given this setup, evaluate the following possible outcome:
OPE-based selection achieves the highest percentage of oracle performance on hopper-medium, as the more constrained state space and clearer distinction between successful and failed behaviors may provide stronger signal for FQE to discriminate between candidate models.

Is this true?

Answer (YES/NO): NO